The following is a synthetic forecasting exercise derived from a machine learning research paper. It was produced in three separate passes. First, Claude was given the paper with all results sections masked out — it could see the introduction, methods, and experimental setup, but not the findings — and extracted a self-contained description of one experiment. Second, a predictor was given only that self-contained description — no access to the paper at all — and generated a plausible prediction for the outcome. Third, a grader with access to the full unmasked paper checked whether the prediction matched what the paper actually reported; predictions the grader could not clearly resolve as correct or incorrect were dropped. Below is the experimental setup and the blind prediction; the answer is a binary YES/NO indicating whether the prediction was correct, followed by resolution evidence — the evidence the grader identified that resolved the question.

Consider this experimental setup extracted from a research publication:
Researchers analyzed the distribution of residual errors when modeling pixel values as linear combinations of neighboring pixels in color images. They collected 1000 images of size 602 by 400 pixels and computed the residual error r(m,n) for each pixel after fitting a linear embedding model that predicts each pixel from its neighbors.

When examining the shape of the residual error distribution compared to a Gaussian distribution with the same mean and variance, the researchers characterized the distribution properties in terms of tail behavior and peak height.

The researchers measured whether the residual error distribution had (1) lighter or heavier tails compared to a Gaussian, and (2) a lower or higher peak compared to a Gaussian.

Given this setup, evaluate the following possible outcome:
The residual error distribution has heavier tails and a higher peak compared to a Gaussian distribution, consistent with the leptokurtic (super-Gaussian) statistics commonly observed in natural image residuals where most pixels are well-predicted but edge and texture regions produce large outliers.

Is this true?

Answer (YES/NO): YES